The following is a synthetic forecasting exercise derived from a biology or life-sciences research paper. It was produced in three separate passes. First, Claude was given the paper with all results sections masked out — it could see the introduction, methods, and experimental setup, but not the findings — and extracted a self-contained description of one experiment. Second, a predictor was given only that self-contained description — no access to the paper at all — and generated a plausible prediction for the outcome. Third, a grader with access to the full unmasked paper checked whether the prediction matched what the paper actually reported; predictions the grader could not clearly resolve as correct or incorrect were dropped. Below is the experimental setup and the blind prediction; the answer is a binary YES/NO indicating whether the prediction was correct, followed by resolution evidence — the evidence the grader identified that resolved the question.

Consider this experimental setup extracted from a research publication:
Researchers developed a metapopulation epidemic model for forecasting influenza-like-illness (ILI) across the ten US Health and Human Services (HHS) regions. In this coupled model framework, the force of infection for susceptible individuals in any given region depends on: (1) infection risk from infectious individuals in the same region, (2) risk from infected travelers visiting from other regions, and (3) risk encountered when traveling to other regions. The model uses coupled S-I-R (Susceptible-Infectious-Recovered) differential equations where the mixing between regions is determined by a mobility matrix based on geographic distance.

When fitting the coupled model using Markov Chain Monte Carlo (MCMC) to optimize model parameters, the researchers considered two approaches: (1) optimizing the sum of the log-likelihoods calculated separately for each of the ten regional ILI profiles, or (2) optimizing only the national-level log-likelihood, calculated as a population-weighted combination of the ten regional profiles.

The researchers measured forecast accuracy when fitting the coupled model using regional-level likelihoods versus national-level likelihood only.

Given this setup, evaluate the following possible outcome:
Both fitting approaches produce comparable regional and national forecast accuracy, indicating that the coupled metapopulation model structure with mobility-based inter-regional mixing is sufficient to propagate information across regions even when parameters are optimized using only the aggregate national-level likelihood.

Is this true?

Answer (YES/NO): NO